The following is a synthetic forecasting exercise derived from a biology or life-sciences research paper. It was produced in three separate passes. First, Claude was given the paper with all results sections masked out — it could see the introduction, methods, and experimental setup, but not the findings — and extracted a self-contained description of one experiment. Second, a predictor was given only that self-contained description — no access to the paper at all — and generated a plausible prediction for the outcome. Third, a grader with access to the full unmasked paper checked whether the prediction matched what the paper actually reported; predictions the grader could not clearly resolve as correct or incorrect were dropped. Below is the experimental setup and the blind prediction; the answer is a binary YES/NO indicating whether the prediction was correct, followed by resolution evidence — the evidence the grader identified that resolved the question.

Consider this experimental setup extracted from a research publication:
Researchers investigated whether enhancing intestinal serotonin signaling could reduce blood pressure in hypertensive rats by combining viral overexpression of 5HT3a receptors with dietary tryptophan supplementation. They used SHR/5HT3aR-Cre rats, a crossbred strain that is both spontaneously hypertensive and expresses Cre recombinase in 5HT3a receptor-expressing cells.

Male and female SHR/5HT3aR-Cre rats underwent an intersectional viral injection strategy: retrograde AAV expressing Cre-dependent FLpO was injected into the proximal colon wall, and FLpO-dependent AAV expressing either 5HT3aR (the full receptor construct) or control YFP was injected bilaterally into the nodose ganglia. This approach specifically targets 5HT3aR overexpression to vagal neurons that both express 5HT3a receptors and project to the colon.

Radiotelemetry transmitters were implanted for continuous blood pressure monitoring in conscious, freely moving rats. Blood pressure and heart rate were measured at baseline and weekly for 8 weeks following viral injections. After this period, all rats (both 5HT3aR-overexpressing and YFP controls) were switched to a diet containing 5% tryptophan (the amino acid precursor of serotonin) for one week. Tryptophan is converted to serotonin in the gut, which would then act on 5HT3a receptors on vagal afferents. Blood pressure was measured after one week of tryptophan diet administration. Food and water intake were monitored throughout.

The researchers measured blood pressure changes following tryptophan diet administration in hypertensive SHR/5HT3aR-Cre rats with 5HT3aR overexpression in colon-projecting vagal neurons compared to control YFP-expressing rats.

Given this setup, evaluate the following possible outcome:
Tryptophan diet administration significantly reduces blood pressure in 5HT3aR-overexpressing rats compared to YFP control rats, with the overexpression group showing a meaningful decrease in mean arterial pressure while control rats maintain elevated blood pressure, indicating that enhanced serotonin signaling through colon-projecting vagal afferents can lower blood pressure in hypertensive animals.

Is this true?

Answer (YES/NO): YES